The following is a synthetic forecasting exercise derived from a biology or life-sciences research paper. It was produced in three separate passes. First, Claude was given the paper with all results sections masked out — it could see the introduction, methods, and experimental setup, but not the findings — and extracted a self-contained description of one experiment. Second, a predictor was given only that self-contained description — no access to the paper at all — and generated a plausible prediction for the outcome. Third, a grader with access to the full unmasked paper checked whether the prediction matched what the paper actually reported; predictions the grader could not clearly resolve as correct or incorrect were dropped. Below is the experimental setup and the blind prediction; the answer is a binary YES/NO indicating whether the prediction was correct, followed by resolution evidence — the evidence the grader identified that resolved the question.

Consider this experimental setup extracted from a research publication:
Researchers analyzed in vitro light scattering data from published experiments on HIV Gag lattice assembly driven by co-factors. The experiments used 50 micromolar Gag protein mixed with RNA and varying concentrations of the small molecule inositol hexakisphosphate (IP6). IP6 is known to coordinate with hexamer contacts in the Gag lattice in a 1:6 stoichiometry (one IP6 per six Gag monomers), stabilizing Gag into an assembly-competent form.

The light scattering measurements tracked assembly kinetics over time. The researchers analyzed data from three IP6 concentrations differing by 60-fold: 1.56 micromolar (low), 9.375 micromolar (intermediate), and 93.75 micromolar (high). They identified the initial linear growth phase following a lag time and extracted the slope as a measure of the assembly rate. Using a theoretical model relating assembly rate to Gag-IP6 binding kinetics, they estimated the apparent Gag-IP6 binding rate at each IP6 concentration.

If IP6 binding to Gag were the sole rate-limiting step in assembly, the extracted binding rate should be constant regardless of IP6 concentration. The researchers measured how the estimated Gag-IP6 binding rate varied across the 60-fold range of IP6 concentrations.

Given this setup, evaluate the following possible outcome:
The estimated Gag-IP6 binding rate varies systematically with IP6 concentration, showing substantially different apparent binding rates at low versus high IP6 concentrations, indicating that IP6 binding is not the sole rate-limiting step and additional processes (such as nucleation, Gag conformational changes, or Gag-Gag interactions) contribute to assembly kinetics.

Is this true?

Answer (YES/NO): YES